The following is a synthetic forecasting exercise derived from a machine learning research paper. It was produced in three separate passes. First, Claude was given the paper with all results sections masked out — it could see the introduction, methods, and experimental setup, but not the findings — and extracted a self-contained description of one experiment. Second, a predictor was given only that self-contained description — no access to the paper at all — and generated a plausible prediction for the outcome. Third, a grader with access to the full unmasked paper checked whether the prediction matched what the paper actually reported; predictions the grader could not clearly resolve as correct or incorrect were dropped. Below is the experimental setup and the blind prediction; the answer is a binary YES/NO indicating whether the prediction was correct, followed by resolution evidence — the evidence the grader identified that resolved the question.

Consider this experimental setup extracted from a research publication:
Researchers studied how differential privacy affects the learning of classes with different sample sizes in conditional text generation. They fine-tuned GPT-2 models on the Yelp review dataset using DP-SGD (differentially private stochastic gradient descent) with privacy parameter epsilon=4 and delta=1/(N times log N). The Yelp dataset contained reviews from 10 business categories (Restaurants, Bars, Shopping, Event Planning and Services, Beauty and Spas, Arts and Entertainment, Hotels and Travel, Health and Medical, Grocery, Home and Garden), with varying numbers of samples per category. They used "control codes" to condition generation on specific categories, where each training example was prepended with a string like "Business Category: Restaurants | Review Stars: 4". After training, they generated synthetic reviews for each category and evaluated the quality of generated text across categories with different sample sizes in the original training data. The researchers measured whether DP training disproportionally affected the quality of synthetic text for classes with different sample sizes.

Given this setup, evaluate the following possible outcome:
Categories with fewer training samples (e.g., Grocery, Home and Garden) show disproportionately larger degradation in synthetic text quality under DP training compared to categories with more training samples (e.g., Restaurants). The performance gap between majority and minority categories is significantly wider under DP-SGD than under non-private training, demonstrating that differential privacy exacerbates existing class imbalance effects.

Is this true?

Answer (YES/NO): YES